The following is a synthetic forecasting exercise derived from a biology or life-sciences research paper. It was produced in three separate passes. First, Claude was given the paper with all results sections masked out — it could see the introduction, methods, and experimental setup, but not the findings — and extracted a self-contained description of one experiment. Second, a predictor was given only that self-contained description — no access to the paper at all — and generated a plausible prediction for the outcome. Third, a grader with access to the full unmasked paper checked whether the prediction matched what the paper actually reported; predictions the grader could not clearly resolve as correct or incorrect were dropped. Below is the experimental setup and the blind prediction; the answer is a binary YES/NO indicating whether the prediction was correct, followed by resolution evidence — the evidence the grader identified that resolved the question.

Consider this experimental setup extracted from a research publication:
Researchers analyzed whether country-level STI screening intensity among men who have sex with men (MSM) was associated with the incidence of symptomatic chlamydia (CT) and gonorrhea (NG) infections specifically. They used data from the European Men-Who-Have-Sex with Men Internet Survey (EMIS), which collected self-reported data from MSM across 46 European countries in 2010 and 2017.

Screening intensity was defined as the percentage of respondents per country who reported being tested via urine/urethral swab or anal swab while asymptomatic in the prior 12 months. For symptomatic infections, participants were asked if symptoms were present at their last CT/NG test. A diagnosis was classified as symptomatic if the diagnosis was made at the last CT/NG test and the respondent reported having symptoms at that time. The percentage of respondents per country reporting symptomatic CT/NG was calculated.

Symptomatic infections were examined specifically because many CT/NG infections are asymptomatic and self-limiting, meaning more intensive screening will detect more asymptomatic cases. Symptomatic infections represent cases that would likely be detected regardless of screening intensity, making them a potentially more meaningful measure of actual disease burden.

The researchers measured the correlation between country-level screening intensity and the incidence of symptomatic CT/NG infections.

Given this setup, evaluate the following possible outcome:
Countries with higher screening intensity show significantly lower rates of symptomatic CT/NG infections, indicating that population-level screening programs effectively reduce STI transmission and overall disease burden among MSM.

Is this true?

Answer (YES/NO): NO